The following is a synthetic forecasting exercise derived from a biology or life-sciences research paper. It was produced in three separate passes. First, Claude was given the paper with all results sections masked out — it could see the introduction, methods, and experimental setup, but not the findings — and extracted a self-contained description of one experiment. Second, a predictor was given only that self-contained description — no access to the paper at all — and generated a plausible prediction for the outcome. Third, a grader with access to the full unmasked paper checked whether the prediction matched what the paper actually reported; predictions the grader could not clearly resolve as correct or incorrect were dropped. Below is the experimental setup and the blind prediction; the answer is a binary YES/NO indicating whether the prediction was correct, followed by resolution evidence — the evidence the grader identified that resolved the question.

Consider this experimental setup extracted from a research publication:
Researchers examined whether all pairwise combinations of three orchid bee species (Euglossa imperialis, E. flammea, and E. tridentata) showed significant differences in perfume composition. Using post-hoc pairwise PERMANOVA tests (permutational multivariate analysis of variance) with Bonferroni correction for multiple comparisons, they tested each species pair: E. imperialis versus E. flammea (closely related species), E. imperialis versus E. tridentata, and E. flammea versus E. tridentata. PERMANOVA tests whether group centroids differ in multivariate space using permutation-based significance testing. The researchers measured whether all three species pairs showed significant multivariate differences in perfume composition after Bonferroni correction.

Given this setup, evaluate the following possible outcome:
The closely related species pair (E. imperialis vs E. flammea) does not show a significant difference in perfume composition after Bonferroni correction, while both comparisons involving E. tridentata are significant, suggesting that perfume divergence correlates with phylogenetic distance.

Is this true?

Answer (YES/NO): NO